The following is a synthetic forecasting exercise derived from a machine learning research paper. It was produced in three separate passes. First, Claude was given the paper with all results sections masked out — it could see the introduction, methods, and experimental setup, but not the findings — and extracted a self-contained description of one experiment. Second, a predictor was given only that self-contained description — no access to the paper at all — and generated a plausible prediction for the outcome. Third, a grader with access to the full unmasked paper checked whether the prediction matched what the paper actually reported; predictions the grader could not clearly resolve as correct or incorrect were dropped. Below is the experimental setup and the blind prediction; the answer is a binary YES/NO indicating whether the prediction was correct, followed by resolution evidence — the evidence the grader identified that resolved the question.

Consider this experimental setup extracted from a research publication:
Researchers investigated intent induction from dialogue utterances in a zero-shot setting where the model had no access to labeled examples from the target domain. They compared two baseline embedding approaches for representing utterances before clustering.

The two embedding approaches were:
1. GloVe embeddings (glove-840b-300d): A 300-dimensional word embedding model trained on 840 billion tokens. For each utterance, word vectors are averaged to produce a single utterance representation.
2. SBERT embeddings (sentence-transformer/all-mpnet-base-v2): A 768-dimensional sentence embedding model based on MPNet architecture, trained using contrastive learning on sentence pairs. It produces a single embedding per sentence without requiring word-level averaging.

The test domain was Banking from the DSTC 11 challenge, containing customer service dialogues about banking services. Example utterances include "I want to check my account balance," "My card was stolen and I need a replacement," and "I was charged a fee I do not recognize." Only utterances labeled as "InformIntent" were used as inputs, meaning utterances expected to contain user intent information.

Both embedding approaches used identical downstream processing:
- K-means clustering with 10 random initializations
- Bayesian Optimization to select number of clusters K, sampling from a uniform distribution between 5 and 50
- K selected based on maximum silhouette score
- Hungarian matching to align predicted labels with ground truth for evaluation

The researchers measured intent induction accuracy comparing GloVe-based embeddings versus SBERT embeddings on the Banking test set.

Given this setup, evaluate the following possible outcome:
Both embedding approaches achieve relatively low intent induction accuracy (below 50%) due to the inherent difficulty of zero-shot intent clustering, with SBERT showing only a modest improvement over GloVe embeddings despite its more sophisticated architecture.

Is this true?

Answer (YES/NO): NO